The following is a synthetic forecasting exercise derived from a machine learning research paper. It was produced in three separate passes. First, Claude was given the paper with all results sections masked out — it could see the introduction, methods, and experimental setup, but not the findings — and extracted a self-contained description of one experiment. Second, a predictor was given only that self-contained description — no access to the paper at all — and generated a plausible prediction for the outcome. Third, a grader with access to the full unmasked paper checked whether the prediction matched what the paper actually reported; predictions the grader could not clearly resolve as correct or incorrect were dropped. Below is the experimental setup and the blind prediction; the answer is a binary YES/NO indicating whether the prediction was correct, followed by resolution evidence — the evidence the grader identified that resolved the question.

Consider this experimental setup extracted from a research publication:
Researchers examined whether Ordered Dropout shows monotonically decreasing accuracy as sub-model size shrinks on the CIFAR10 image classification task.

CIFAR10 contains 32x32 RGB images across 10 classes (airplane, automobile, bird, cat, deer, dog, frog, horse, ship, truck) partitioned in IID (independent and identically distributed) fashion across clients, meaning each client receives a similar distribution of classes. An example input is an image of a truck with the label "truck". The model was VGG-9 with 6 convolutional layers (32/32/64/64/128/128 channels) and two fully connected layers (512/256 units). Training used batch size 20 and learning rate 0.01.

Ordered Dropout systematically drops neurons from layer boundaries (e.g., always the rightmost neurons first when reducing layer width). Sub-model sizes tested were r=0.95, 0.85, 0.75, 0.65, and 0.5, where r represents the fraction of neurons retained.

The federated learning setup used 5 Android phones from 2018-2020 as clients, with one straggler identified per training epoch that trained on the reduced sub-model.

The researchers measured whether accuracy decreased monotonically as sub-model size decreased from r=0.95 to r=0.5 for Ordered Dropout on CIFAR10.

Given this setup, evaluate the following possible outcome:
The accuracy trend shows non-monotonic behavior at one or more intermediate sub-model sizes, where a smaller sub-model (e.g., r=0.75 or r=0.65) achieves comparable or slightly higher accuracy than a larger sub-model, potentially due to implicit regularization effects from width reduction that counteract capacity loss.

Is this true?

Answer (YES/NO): YES